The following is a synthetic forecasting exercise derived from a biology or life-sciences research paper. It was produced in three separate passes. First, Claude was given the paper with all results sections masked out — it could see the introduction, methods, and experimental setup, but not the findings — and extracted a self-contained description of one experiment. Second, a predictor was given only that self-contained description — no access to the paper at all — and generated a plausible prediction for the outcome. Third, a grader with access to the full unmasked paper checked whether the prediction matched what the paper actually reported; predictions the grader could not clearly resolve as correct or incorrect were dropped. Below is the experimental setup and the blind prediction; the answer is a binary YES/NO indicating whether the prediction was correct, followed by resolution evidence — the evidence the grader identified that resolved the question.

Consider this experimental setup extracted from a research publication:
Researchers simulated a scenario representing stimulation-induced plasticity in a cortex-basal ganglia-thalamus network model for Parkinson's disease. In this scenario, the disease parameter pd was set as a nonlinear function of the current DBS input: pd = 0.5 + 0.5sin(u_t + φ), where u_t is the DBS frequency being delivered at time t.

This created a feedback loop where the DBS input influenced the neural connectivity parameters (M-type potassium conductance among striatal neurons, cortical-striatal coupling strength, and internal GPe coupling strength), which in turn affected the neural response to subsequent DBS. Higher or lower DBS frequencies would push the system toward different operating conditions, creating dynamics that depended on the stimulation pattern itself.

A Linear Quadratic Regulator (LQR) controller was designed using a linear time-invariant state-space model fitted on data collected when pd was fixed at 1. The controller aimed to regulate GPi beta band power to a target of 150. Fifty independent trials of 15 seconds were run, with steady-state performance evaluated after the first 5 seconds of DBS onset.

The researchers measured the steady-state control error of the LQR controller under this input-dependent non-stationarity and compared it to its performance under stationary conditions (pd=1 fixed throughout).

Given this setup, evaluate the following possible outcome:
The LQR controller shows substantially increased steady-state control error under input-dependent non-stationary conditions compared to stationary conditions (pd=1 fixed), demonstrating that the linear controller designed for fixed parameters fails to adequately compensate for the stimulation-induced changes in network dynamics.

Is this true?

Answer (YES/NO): NO